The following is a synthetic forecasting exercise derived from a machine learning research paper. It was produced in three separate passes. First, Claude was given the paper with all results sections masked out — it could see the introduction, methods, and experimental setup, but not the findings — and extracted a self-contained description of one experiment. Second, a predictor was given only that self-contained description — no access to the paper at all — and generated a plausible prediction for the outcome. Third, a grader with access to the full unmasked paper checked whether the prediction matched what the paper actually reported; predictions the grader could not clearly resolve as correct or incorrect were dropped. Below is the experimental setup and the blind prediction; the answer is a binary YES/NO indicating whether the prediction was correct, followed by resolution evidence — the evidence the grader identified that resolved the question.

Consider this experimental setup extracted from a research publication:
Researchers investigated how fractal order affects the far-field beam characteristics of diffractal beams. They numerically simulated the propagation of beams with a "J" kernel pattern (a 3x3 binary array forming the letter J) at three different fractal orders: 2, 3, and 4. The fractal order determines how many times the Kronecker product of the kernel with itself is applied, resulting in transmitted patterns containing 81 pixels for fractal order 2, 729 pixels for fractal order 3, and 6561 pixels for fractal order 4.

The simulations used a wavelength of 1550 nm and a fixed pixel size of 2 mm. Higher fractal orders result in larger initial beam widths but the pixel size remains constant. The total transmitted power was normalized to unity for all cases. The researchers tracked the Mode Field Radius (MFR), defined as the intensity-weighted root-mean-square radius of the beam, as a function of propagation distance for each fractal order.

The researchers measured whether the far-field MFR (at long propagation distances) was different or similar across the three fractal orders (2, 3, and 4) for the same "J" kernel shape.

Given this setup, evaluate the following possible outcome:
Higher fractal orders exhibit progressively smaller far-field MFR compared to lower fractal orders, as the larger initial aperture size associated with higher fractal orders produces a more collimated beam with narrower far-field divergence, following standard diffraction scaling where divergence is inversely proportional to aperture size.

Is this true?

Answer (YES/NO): NO